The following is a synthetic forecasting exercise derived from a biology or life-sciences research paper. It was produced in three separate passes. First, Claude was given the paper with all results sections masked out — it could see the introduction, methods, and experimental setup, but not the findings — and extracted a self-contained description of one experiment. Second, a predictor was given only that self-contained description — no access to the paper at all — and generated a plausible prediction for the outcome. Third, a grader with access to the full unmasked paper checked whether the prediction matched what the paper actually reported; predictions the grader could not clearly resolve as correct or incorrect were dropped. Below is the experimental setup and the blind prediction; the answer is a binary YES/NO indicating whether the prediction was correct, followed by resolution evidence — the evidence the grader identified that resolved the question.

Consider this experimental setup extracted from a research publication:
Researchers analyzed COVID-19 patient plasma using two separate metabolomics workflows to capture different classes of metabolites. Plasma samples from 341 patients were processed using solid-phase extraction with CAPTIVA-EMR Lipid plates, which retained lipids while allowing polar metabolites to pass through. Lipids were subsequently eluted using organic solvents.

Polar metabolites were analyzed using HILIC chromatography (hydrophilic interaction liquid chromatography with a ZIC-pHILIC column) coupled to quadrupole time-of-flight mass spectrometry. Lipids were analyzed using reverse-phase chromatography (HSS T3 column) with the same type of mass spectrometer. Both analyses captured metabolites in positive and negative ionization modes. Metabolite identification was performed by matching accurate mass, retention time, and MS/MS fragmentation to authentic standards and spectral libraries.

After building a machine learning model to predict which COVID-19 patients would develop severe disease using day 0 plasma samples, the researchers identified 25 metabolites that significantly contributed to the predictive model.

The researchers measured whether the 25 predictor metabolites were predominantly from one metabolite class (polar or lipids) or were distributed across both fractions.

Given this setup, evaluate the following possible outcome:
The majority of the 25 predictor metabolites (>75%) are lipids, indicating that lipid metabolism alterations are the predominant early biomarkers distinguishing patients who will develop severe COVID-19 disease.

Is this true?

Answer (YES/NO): YES